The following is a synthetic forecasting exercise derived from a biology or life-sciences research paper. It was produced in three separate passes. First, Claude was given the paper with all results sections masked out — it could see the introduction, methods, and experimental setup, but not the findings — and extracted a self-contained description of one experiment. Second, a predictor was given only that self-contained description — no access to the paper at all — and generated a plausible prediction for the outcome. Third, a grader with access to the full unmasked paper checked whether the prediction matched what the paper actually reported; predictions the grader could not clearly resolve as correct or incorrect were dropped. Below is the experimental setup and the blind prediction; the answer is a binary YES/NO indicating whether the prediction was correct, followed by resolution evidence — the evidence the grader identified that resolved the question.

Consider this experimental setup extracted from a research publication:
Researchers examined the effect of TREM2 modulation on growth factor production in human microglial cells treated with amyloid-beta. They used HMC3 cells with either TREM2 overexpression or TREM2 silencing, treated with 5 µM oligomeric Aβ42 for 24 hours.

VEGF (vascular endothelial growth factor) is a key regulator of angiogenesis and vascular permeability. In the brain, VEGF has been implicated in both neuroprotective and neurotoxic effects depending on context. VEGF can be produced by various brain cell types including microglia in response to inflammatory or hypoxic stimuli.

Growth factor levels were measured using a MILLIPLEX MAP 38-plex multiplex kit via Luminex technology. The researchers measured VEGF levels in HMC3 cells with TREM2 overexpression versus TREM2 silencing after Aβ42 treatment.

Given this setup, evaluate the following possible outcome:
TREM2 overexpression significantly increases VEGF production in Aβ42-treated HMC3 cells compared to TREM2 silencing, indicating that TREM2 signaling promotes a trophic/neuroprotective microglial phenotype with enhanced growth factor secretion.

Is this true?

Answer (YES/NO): NO